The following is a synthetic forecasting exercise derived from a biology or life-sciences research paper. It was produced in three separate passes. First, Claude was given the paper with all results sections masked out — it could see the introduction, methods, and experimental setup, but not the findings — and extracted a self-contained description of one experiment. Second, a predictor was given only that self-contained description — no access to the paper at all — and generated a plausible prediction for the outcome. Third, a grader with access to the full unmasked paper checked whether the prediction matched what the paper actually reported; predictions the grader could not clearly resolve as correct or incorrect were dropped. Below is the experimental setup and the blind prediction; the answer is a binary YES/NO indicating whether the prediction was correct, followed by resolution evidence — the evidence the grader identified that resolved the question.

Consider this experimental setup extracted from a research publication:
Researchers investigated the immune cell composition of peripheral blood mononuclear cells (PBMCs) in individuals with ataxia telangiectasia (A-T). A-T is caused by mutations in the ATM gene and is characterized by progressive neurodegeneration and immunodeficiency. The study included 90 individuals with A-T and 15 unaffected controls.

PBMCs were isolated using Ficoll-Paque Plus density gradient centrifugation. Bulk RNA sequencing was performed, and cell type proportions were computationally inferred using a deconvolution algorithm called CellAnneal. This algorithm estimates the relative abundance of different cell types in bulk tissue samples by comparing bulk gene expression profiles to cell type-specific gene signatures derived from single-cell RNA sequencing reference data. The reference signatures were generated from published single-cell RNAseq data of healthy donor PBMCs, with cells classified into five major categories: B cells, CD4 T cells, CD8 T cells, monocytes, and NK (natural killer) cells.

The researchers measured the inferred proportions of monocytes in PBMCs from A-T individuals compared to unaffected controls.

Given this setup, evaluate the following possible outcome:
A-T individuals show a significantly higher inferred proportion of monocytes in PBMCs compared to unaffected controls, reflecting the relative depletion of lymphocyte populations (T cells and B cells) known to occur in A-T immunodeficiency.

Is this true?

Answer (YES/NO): YES